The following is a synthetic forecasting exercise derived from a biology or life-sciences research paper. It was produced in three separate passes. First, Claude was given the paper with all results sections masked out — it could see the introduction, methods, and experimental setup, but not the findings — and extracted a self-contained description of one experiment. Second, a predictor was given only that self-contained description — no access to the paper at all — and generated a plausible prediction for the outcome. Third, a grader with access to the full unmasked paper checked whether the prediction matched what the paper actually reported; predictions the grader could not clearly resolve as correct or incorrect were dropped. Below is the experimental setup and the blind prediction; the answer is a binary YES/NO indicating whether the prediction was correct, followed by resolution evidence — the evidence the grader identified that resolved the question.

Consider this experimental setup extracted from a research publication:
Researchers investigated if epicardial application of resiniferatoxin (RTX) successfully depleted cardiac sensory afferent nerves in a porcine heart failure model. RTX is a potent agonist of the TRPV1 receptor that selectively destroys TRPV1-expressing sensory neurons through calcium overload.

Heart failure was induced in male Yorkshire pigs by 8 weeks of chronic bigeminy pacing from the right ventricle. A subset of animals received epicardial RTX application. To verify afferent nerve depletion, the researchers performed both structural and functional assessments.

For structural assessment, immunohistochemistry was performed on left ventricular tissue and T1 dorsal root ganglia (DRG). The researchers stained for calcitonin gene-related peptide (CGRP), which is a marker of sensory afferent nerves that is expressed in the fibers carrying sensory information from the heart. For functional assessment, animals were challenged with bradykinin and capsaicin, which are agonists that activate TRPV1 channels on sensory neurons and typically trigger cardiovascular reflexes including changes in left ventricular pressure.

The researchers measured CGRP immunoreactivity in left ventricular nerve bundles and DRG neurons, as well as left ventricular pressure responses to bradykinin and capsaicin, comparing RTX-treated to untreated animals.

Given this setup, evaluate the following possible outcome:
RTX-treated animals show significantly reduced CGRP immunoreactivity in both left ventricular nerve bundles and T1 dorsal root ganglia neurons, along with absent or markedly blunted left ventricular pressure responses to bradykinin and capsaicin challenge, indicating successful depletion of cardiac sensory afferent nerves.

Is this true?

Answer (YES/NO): YES